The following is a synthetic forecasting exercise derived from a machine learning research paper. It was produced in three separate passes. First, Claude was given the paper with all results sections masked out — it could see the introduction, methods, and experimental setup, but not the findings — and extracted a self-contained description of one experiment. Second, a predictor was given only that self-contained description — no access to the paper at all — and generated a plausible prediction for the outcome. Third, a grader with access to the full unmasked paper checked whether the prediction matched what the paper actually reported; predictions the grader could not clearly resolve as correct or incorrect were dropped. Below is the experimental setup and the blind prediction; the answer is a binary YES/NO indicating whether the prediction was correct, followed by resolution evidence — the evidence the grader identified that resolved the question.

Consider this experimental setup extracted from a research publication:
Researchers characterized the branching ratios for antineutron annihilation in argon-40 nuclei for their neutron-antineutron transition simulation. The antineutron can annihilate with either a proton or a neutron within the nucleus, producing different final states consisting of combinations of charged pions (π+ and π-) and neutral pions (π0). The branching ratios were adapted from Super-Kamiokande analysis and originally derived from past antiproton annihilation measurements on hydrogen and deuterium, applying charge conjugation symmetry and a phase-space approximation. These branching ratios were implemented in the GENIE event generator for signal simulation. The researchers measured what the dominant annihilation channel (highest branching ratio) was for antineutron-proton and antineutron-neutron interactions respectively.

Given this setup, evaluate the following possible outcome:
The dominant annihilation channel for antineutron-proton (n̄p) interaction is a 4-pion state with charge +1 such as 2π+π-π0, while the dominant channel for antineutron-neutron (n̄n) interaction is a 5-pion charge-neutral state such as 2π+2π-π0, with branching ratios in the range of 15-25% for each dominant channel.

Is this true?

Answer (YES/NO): NO